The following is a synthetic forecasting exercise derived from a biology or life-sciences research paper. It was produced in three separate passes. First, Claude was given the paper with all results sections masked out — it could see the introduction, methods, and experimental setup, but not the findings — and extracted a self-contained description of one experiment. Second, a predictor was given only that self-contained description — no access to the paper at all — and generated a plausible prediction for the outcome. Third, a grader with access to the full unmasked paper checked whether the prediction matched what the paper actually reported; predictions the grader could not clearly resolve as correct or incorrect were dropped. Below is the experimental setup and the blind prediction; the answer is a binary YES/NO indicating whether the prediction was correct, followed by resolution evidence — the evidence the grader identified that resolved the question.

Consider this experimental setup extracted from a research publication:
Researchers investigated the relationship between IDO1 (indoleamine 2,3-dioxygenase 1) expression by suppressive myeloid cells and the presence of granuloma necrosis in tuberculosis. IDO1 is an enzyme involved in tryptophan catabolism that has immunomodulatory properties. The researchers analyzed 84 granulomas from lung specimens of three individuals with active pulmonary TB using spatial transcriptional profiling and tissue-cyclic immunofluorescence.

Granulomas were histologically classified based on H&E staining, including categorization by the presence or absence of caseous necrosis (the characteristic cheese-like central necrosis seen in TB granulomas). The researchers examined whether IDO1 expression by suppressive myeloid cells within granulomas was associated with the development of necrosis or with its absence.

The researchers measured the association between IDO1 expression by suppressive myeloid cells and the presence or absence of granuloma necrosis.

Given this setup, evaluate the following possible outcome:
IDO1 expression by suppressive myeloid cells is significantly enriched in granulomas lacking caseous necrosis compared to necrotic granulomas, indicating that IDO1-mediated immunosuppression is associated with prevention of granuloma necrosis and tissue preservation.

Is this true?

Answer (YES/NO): YES